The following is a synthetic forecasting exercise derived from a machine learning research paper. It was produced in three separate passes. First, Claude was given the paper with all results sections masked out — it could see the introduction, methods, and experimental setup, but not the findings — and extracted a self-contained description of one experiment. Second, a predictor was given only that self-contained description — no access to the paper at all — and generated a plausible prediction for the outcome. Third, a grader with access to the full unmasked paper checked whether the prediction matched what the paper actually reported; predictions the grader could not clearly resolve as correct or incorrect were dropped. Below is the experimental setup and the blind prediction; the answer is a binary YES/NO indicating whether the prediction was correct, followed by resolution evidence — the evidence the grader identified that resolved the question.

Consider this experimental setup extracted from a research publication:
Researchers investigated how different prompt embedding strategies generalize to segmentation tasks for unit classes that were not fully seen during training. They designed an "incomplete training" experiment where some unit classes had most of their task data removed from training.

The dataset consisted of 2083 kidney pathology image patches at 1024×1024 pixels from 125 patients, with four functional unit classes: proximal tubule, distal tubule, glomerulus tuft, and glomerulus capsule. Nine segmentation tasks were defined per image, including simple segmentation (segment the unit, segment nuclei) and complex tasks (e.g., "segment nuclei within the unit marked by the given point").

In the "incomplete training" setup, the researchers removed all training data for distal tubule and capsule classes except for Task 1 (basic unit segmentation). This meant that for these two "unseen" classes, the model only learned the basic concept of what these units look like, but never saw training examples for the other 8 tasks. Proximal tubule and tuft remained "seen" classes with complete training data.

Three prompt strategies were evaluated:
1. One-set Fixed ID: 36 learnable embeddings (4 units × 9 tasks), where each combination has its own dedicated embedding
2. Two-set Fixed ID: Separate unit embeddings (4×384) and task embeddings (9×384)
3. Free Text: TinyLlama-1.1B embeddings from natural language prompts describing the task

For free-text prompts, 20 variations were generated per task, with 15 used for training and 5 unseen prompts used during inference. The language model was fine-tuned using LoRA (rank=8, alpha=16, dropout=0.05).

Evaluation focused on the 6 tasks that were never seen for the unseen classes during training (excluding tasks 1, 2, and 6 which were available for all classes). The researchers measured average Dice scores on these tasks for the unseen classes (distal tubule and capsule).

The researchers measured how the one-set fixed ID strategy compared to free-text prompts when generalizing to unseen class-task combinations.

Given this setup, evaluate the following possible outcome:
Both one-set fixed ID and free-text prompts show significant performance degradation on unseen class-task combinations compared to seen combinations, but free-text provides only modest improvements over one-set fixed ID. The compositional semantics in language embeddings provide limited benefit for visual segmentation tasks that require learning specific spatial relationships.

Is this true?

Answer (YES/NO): NO